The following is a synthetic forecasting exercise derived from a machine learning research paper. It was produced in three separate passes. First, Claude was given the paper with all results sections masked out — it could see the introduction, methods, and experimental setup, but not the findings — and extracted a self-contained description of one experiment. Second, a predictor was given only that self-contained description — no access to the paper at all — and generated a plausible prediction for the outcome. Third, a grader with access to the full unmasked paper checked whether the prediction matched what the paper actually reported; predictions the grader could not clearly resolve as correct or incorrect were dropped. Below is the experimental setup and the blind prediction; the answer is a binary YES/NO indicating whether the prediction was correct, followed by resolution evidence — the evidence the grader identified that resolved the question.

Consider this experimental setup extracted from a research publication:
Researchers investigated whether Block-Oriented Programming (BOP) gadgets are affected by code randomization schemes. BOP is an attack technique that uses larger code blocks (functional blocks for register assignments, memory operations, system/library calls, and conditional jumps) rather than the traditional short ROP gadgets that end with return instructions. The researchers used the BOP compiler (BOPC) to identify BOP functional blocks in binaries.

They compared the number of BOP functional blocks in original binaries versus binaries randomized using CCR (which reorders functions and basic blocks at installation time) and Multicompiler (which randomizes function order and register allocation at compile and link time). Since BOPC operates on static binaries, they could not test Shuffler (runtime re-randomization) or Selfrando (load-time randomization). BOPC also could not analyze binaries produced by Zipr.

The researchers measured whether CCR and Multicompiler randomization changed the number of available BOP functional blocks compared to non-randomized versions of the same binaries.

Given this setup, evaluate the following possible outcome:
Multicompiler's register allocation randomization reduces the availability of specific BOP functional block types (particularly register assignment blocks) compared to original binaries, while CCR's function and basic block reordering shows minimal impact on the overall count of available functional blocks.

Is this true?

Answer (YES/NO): NO